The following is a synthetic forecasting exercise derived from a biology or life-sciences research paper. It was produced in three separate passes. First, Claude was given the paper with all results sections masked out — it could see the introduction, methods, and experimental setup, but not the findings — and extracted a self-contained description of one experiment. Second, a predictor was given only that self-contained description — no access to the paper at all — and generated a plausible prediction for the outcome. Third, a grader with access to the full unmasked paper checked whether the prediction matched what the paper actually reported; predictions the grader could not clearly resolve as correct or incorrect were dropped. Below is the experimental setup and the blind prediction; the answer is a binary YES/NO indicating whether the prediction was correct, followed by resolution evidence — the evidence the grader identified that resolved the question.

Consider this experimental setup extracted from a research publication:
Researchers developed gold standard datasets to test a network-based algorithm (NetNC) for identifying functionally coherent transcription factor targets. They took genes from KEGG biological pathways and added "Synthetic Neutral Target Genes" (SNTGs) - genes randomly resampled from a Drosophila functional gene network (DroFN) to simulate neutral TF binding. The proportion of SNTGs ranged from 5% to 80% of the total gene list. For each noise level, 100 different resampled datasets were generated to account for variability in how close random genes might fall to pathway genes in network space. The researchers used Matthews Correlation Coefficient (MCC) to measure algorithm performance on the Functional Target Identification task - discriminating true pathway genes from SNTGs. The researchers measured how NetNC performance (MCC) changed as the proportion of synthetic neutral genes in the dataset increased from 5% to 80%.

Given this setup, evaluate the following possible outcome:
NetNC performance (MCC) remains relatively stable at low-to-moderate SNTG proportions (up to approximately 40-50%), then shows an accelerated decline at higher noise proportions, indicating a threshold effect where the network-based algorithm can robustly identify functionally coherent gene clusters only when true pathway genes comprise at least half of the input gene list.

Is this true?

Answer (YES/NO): NO